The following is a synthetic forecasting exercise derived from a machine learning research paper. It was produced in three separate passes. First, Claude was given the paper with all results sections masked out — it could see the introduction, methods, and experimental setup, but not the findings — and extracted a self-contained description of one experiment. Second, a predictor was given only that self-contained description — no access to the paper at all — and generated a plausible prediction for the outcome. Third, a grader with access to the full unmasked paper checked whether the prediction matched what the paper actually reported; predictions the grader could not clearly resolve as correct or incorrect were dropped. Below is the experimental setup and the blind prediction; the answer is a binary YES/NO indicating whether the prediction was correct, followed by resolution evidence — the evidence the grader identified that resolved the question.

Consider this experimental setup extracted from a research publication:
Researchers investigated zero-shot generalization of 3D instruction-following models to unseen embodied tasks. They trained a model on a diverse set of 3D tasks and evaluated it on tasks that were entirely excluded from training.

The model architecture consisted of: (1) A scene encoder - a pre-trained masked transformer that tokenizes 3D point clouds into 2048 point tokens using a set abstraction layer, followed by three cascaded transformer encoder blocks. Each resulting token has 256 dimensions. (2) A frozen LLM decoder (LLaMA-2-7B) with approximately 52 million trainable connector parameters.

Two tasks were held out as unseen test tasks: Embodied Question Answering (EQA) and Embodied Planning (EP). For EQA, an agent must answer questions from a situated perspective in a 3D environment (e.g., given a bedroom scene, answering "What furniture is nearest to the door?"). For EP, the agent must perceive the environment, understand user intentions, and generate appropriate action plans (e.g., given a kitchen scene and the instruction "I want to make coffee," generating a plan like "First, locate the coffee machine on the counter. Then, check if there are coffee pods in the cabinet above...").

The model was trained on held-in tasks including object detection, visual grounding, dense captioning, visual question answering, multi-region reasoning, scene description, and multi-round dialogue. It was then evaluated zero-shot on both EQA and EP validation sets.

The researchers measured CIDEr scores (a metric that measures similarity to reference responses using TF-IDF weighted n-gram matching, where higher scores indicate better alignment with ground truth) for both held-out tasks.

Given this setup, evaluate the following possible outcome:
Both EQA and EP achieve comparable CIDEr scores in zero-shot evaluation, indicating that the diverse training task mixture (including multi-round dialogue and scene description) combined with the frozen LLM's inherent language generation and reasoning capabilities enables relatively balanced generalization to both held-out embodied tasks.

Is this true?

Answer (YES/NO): NO